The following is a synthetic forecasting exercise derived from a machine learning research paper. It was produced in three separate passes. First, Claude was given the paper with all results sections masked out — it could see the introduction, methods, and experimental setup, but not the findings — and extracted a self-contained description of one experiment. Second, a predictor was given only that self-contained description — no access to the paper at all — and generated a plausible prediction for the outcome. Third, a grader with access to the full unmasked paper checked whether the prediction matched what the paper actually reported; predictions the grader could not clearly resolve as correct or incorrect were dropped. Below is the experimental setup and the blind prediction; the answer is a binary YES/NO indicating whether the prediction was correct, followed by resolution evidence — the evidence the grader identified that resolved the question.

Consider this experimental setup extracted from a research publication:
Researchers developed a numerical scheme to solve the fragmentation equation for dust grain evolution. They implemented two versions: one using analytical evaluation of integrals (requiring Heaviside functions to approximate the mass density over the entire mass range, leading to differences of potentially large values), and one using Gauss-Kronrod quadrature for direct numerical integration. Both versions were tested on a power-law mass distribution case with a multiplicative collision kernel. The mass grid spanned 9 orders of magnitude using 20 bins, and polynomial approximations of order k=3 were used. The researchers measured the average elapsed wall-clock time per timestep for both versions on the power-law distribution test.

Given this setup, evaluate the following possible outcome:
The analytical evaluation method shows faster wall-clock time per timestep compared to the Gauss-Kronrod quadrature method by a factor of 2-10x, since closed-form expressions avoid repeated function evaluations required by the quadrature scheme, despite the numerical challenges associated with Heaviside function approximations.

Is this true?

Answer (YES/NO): NO